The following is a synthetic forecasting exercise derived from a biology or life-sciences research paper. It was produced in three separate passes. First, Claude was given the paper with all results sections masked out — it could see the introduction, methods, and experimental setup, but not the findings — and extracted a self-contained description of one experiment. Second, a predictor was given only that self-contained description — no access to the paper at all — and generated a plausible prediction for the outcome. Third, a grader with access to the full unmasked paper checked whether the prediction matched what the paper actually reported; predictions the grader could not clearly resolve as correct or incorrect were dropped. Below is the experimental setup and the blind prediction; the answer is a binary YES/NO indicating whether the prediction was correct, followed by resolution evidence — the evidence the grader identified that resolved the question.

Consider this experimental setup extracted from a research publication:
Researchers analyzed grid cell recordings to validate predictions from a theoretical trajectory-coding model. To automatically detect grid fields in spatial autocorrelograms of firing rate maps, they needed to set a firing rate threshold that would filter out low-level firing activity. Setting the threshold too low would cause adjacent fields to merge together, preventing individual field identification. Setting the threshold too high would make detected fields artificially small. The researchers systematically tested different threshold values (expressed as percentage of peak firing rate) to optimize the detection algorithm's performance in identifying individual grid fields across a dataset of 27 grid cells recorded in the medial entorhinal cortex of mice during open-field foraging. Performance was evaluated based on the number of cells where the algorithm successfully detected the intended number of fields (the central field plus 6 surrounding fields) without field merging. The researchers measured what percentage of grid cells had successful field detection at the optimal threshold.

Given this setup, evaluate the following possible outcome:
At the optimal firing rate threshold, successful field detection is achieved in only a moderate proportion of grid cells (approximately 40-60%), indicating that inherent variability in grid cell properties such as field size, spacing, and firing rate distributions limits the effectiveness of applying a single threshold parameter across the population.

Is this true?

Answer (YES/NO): NO